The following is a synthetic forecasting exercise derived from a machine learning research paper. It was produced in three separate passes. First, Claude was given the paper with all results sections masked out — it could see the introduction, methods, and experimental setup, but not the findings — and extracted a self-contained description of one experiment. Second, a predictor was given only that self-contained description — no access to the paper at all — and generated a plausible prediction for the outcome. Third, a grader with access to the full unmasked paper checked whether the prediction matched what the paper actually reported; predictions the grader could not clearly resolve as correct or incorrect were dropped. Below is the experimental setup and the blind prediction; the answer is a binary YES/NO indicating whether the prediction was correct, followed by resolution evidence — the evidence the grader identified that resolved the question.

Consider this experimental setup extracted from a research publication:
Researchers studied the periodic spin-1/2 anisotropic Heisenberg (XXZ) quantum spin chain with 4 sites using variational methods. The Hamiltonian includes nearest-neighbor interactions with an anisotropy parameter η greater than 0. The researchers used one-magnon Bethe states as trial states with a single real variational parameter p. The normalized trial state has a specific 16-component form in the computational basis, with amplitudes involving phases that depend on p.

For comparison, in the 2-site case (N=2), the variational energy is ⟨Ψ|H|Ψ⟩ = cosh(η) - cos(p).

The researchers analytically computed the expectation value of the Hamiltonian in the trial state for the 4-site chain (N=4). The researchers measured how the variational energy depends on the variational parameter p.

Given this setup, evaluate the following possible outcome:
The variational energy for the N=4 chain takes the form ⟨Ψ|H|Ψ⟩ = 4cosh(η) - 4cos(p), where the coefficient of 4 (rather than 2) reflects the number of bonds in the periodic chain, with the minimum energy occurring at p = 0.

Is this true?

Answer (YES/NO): NO